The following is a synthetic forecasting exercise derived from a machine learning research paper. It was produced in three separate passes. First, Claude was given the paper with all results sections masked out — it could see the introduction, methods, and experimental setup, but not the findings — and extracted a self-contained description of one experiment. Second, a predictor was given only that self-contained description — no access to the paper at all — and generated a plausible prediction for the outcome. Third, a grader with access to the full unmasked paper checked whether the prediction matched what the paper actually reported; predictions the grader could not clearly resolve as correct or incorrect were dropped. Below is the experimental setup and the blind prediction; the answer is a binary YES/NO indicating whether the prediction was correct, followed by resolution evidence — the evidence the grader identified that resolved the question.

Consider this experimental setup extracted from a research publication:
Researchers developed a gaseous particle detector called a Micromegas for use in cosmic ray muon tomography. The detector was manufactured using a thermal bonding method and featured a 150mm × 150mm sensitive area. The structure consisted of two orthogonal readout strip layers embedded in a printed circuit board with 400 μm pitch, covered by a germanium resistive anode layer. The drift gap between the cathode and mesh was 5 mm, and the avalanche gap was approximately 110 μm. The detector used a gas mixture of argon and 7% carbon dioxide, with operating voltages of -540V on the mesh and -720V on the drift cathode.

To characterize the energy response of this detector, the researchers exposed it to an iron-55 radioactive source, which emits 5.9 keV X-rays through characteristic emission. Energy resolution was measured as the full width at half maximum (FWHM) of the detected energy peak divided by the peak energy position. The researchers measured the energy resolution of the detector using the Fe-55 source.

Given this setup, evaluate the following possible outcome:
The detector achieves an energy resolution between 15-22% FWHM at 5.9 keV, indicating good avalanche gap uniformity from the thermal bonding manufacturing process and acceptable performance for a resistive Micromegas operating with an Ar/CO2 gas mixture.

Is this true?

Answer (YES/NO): YES